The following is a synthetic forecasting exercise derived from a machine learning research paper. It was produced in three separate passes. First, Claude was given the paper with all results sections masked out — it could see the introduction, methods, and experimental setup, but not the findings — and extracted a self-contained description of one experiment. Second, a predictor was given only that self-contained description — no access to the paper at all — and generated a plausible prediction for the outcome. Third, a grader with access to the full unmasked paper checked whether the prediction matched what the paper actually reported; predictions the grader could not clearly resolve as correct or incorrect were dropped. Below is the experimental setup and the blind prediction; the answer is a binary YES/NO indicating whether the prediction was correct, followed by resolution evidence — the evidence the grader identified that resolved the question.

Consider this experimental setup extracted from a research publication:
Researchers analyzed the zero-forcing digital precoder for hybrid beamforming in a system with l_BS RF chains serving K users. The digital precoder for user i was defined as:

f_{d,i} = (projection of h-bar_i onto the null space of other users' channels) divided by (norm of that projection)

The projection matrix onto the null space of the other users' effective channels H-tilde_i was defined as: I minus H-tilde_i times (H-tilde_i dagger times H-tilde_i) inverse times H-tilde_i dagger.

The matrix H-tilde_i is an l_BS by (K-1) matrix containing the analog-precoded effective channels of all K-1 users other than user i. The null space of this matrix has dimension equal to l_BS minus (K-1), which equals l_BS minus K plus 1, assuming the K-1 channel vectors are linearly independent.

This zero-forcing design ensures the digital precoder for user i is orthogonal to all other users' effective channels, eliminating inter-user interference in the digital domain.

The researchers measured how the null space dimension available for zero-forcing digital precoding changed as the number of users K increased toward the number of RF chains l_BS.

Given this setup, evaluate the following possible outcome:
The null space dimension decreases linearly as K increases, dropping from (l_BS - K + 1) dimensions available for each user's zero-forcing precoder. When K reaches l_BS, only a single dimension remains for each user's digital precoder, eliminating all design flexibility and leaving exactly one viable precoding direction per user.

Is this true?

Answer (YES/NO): YES